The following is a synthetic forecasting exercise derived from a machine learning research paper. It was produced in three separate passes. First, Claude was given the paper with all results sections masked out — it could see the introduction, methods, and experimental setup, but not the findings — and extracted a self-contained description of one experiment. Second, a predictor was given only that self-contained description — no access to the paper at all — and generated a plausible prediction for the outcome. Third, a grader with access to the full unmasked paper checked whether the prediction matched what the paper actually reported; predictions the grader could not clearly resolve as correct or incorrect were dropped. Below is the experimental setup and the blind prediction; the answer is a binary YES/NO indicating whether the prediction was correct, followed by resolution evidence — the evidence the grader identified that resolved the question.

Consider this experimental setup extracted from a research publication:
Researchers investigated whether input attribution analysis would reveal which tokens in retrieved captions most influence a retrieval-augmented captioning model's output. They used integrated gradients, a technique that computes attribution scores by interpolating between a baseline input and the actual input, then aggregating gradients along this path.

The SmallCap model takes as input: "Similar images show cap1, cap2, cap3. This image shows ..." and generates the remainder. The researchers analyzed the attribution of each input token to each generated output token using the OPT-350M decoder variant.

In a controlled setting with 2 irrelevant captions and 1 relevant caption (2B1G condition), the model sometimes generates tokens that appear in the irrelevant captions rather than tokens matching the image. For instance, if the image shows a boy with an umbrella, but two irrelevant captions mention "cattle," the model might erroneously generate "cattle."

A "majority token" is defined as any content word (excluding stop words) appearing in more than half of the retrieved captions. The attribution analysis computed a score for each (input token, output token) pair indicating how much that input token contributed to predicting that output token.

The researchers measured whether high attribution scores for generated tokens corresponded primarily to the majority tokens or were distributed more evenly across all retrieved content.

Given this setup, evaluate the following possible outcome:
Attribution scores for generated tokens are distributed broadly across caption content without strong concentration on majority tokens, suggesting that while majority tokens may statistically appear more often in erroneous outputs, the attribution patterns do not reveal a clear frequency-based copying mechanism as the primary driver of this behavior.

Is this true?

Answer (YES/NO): NO